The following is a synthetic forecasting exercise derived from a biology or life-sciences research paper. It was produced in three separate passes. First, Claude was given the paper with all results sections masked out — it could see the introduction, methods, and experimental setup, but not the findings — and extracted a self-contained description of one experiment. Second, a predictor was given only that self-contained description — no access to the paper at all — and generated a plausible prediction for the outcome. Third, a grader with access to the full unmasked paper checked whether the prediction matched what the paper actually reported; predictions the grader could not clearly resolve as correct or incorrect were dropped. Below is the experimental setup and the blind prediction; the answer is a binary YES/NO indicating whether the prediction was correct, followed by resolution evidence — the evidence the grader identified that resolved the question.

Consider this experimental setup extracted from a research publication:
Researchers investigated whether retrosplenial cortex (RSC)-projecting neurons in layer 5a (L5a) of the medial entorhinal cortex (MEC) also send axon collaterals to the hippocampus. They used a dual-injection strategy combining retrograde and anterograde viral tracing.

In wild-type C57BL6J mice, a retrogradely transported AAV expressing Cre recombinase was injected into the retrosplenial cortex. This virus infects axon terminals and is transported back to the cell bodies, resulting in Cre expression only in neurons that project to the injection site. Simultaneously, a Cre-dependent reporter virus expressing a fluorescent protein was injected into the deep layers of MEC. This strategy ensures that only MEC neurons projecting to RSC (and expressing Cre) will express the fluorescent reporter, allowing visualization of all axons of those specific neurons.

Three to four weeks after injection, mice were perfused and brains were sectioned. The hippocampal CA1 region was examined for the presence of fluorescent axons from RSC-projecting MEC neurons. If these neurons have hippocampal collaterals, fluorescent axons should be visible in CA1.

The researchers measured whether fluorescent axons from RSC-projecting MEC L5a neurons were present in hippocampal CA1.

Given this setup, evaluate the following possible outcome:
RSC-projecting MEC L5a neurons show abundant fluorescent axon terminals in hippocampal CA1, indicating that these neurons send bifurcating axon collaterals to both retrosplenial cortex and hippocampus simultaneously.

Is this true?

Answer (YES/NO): YES